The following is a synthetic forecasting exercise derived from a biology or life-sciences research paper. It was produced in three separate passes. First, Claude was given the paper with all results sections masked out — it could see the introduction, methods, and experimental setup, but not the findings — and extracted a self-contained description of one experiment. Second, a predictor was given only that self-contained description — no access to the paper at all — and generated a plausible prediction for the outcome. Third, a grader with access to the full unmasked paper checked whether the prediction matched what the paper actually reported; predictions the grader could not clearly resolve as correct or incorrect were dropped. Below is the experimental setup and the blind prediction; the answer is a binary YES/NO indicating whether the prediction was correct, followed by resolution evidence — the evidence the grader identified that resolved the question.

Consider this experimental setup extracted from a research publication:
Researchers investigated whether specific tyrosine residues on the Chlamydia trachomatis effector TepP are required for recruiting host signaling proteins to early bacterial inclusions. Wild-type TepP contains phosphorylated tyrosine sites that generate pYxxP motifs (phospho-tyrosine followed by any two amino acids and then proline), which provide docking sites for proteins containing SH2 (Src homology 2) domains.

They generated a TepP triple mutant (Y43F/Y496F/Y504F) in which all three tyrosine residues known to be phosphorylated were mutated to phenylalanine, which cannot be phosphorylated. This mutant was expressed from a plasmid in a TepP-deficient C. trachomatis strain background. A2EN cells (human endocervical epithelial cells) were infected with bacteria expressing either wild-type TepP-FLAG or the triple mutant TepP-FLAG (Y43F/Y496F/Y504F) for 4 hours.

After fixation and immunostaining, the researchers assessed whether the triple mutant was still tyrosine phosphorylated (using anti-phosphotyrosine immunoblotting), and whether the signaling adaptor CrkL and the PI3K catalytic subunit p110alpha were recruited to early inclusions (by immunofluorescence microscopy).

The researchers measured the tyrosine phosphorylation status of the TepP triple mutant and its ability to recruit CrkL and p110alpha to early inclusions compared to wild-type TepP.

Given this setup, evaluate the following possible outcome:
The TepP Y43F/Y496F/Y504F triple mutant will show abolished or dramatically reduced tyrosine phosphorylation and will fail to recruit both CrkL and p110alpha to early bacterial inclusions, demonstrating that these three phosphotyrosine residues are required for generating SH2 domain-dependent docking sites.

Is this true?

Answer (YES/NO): NO